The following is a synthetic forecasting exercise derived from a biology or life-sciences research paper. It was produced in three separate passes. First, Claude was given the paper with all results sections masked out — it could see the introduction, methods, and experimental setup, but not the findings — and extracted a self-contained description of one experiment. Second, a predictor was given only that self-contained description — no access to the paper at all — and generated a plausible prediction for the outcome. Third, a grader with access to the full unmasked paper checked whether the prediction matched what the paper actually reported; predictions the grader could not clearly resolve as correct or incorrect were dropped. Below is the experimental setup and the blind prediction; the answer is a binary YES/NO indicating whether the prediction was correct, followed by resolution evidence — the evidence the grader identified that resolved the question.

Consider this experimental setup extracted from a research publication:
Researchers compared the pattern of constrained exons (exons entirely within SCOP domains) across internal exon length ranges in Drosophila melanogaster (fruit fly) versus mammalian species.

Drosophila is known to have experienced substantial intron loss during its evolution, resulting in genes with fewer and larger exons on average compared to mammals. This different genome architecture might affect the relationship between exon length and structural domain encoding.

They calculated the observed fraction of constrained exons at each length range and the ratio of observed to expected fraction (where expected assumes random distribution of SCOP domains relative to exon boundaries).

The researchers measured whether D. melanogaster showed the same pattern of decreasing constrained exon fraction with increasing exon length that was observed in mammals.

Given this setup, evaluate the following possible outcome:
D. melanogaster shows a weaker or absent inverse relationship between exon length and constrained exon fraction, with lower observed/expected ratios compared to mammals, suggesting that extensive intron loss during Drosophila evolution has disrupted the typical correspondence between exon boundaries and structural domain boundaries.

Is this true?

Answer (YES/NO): NO